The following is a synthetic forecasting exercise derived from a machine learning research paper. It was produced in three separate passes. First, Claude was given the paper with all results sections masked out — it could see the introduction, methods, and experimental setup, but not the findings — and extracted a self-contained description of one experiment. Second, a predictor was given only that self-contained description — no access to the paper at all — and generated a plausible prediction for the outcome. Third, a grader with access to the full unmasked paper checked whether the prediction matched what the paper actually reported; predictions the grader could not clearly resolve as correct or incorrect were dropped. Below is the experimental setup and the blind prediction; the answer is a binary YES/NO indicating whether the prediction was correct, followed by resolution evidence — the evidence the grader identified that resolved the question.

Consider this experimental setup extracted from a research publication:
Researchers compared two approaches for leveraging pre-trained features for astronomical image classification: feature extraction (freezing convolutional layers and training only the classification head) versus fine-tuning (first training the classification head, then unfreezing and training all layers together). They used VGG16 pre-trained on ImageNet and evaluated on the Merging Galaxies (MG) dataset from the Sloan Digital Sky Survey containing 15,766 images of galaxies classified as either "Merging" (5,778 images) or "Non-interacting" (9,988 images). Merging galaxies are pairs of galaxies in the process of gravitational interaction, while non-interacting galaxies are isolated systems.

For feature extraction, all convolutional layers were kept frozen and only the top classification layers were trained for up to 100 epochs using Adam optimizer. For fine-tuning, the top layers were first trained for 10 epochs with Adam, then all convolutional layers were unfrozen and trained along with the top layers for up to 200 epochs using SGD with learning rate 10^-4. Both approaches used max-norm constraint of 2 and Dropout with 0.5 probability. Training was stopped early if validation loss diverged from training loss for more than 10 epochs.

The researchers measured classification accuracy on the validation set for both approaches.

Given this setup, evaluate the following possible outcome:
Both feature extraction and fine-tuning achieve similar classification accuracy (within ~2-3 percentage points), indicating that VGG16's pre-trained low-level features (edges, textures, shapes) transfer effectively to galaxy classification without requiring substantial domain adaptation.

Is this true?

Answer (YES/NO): NO